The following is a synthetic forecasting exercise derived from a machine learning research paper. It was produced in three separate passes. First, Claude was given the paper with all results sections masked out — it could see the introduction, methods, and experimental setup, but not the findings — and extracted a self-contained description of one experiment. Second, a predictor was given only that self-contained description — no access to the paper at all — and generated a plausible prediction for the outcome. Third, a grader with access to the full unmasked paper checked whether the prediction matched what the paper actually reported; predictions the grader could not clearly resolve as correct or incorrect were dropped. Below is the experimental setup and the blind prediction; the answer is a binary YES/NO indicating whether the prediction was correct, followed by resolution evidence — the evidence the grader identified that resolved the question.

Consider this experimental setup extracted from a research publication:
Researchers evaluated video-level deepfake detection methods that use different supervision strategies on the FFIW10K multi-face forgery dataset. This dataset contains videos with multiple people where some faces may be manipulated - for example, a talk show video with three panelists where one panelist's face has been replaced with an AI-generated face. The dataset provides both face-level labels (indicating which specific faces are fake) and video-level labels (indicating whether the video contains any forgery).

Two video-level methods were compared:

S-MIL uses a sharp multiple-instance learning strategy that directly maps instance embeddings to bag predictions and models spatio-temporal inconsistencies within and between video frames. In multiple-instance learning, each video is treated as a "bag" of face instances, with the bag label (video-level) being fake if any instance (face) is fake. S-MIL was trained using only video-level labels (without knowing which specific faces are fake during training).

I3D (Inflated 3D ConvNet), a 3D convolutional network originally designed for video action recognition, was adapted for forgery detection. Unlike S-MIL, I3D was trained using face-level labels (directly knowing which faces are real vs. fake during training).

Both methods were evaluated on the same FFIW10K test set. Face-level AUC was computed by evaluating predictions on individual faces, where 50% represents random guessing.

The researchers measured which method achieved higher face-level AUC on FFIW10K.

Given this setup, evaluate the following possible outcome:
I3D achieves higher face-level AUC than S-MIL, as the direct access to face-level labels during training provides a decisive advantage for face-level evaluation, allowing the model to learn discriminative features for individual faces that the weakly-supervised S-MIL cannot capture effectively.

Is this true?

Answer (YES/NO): YES